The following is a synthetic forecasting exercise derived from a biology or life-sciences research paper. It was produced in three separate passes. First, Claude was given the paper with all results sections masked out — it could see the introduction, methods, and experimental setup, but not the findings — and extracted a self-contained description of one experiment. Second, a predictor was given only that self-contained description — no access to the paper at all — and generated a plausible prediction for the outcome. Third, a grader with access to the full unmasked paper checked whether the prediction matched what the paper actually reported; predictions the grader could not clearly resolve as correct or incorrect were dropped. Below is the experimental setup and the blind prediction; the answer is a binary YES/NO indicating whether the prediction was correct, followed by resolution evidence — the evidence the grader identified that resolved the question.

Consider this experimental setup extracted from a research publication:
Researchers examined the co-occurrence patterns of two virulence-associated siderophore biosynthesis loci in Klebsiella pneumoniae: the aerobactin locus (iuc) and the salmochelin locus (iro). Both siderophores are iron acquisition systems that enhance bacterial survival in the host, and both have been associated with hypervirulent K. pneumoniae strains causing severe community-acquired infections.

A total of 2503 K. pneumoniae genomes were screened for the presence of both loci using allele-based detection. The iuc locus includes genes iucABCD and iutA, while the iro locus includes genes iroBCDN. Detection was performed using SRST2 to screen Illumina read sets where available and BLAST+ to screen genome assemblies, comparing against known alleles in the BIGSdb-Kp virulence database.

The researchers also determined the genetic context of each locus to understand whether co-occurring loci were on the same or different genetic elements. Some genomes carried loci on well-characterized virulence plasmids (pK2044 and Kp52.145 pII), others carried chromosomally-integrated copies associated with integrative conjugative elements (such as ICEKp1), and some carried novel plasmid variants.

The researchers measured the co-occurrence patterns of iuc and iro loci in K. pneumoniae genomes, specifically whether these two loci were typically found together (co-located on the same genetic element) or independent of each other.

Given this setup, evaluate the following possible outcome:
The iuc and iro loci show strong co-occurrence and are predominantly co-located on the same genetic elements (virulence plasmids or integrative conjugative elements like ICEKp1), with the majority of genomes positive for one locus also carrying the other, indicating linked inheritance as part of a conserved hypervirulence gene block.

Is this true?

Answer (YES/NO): YES